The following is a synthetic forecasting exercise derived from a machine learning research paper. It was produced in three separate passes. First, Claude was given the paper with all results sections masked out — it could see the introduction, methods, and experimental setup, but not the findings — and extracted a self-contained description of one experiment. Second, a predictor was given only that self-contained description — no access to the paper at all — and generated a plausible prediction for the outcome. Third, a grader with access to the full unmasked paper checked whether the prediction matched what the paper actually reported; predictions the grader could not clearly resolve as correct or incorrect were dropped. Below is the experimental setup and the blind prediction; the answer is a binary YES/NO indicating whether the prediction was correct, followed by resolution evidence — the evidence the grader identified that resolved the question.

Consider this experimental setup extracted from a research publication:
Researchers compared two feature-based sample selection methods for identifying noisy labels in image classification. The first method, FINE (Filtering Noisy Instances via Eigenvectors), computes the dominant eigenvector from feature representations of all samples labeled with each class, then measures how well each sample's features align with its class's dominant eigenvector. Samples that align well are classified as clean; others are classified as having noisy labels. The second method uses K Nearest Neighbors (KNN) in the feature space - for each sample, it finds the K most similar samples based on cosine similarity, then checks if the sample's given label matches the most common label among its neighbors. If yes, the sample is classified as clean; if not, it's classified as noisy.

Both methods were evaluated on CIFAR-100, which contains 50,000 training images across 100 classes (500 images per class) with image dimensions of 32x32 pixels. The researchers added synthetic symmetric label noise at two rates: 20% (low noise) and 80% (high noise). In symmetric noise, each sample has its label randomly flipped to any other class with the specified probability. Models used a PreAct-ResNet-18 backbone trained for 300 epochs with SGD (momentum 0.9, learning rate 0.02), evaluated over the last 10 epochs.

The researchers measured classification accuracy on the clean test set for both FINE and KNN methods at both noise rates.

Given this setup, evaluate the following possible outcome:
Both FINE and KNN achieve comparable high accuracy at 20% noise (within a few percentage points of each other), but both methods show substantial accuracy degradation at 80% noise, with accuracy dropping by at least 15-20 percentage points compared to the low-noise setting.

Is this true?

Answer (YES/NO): NO